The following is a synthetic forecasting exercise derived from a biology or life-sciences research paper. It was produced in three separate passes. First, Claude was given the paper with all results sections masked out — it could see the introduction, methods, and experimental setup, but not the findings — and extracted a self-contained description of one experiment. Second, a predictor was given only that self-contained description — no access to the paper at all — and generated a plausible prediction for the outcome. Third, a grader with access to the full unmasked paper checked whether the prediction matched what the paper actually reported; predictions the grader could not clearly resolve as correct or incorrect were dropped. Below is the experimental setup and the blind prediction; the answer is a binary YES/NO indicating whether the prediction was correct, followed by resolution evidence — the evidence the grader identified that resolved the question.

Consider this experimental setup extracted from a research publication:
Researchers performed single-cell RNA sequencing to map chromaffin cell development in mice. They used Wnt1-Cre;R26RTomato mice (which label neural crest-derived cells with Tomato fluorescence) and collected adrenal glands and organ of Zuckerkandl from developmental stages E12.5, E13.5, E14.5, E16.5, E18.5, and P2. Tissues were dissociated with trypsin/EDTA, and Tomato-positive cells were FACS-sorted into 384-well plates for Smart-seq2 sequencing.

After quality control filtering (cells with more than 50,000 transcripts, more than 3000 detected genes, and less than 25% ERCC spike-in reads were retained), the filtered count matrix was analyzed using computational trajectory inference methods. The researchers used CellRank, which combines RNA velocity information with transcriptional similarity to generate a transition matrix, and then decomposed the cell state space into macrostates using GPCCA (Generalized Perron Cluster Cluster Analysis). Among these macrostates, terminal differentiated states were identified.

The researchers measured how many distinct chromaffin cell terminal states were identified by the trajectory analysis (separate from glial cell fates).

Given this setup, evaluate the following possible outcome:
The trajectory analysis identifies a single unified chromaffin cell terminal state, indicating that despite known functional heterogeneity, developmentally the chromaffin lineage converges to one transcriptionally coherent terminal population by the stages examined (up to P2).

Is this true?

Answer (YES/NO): NO